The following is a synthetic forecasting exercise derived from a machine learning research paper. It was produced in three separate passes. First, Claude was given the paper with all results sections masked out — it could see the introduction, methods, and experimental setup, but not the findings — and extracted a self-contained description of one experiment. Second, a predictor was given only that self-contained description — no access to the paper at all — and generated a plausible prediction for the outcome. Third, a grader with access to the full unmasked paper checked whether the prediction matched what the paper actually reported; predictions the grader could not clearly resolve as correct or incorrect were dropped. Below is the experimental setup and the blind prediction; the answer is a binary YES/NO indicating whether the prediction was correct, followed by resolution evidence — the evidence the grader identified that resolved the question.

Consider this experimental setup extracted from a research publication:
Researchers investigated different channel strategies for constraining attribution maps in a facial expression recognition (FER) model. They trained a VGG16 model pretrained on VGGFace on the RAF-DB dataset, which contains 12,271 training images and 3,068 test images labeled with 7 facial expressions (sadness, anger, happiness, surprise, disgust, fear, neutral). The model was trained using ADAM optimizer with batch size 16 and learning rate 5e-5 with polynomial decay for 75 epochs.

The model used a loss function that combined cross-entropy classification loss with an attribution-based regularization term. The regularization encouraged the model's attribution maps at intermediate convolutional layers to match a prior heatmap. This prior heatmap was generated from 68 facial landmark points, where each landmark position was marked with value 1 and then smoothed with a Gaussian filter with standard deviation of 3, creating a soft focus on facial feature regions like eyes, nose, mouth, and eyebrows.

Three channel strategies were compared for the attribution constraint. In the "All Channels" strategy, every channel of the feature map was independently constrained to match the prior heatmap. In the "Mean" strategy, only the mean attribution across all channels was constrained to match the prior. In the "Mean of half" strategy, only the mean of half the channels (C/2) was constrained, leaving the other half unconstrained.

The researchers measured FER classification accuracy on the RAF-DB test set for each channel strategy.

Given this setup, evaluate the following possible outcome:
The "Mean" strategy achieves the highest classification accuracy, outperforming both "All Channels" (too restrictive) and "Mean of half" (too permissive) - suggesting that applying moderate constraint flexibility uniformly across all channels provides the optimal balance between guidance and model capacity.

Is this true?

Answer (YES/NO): NO